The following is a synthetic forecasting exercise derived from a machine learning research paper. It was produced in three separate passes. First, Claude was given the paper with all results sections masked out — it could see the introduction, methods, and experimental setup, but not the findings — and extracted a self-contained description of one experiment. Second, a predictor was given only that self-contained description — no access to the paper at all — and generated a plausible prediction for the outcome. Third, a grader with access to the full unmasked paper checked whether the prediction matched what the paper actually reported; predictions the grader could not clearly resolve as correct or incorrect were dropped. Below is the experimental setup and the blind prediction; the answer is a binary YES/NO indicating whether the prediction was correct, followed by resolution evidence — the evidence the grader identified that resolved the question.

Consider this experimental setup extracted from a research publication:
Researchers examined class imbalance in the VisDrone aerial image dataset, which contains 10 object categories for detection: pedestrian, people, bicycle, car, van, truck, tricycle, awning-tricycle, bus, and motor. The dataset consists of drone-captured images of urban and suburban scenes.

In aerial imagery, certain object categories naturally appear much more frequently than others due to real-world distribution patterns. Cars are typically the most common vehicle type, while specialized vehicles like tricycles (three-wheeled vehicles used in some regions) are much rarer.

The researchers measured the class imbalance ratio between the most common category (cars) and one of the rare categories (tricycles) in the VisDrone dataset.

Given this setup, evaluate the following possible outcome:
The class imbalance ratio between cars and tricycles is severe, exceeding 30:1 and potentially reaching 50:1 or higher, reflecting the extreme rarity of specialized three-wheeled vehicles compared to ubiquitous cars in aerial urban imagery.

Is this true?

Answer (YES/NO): YES